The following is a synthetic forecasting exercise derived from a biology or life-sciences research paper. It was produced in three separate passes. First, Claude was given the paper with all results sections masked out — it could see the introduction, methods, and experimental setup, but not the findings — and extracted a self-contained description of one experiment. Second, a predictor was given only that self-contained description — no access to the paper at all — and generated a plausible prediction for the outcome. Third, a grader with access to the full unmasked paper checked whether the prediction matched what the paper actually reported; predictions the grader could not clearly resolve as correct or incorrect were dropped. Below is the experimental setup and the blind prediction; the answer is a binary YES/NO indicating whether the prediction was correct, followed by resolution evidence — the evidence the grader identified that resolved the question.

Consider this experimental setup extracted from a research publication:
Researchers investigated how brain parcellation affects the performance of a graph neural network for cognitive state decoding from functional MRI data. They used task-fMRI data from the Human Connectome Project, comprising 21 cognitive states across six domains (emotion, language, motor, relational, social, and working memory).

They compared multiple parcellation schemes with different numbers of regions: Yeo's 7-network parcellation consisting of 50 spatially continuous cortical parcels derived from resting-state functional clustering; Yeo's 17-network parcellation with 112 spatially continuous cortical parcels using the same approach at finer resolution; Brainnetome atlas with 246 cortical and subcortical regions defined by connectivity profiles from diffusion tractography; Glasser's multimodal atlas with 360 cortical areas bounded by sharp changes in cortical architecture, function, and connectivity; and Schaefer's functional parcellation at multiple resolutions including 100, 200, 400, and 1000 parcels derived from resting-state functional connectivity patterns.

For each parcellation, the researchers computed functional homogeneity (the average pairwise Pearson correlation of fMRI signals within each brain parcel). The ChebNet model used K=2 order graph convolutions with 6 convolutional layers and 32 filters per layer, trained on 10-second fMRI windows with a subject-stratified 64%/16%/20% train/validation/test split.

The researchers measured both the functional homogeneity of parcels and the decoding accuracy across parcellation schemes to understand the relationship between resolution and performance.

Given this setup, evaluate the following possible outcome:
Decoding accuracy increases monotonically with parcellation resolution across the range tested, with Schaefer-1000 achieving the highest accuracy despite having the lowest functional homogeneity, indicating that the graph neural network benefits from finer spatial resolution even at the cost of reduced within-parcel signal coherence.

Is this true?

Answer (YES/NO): NO